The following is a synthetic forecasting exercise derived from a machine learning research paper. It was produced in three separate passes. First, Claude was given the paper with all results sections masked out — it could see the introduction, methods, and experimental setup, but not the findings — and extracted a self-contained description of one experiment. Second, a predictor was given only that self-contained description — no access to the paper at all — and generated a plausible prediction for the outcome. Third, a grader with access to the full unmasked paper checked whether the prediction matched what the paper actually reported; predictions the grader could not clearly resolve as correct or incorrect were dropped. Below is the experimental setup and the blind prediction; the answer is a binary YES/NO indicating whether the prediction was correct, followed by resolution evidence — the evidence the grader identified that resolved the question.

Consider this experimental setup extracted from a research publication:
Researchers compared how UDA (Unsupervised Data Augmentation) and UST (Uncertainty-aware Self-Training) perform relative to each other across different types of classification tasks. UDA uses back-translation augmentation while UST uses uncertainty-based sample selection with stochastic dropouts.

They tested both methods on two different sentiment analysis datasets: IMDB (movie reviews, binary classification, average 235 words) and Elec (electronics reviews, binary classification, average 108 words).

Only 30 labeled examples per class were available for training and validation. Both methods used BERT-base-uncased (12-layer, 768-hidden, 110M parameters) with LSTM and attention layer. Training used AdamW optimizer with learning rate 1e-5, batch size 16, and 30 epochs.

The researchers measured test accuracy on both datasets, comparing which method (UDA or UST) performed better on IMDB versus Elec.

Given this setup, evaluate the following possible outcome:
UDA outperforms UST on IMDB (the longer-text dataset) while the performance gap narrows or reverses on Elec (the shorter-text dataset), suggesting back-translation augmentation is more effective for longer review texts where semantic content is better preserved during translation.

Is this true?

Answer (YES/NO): YES